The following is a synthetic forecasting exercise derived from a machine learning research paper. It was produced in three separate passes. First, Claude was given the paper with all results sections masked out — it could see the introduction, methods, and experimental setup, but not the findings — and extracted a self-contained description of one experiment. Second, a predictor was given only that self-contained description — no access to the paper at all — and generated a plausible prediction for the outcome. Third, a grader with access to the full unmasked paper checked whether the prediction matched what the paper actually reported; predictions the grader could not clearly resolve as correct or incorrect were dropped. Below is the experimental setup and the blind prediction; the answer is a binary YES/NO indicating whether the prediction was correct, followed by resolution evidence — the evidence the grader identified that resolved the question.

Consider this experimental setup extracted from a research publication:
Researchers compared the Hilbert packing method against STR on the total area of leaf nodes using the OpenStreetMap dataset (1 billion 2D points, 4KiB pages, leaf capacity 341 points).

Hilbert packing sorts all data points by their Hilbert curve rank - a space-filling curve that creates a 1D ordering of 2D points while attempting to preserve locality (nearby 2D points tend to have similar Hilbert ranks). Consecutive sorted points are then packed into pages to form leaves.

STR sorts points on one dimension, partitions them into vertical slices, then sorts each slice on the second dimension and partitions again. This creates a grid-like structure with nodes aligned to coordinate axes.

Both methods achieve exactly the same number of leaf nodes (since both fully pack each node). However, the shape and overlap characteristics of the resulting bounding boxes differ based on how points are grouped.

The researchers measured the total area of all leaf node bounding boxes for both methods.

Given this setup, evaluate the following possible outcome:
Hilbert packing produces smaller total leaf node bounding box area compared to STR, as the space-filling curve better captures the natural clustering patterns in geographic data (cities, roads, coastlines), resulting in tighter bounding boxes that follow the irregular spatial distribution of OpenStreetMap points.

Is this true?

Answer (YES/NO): NO